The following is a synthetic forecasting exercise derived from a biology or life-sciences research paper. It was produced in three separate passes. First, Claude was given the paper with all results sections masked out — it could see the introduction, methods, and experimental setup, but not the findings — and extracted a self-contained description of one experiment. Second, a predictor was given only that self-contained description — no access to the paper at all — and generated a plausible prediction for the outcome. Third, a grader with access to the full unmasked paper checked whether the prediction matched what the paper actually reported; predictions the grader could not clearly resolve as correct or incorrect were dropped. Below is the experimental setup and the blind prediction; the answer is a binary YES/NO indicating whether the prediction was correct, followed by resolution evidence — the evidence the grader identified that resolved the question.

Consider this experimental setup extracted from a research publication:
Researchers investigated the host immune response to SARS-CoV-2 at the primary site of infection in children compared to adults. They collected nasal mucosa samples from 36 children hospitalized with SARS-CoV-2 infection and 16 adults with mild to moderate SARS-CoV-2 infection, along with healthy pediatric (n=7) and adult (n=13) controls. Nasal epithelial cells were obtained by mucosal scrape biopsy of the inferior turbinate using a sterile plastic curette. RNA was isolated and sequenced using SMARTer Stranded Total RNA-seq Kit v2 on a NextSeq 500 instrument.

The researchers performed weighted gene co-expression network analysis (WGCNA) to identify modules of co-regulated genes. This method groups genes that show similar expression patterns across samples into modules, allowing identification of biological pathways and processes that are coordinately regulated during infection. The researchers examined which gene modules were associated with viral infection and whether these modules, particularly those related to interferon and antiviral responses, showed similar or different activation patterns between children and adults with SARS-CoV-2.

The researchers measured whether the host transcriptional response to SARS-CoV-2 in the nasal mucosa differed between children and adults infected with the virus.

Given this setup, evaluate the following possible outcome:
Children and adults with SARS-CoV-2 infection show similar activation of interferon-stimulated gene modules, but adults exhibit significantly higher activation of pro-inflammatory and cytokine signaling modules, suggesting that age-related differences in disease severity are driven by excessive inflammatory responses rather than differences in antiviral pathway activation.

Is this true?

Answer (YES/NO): NO